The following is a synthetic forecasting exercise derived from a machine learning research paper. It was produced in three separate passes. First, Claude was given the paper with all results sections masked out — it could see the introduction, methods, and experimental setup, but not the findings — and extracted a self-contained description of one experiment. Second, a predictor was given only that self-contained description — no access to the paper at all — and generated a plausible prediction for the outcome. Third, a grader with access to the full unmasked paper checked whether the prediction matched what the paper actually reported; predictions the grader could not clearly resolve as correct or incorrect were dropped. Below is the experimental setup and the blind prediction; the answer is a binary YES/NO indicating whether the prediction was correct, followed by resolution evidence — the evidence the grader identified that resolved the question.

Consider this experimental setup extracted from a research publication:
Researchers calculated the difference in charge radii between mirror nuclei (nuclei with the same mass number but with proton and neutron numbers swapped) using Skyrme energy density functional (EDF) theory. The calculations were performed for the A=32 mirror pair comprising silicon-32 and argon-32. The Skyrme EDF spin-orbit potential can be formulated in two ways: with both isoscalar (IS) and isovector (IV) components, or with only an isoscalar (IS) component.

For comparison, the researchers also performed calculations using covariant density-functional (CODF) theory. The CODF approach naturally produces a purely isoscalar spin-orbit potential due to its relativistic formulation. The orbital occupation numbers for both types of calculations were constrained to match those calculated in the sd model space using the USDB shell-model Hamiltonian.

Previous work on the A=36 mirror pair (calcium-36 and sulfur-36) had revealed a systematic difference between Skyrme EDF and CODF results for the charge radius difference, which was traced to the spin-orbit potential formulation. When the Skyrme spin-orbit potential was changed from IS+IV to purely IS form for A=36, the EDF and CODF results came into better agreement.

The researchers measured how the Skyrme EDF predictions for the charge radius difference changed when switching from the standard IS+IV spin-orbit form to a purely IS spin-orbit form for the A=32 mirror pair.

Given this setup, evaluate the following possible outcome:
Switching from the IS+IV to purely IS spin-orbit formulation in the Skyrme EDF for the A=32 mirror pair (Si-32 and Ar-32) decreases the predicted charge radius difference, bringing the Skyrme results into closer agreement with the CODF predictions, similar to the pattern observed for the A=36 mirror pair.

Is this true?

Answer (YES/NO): NO